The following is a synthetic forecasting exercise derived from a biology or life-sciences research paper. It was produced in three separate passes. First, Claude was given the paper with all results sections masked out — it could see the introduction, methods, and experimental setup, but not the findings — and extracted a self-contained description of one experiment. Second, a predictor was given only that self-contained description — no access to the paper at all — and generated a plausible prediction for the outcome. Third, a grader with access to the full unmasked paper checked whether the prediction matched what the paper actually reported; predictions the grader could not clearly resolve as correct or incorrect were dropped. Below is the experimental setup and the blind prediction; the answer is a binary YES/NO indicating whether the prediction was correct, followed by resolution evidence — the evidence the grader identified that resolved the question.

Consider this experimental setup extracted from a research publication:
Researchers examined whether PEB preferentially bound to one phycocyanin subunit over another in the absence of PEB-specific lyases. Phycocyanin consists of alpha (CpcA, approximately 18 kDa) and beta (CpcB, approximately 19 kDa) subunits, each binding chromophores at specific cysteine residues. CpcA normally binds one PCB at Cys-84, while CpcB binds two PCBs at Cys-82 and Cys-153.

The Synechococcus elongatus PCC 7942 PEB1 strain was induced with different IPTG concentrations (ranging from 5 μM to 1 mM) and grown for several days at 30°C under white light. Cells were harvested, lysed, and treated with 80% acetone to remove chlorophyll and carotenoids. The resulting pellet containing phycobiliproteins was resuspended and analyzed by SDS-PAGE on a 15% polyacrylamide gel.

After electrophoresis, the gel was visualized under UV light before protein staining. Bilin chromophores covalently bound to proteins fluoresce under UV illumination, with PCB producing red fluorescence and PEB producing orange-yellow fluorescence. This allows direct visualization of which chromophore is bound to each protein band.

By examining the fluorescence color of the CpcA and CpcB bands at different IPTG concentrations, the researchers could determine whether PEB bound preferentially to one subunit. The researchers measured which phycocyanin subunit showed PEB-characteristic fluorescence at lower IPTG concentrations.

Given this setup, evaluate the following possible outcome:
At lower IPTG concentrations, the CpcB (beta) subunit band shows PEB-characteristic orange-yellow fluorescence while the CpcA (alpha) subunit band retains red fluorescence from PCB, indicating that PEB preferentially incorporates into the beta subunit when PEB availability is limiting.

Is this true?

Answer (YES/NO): NO